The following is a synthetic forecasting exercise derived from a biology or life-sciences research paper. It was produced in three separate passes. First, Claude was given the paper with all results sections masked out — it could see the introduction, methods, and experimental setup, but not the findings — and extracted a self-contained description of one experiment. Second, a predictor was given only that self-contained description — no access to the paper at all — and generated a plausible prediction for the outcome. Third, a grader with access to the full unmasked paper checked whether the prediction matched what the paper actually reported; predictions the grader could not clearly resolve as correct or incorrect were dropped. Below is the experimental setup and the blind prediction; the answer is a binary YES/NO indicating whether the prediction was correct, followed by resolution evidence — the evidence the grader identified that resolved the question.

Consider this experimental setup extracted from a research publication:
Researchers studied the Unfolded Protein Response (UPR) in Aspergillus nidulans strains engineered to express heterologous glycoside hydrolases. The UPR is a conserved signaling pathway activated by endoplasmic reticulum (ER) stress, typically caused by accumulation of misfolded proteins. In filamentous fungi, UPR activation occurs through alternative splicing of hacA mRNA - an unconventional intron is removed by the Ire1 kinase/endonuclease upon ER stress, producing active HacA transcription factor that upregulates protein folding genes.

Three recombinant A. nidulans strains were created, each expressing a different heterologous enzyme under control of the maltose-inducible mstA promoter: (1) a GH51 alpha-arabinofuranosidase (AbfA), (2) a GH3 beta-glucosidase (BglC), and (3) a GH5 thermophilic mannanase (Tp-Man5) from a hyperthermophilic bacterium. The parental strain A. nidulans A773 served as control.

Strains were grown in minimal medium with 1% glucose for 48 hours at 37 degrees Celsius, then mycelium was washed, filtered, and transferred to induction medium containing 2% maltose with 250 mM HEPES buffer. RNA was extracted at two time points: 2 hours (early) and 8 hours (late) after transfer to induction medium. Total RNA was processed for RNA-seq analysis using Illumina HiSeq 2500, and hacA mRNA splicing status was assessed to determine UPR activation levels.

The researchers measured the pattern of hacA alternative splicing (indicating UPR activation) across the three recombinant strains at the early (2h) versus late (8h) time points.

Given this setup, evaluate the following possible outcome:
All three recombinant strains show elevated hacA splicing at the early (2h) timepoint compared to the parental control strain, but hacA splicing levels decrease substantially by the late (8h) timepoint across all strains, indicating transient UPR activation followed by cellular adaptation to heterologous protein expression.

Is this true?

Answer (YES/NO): NO